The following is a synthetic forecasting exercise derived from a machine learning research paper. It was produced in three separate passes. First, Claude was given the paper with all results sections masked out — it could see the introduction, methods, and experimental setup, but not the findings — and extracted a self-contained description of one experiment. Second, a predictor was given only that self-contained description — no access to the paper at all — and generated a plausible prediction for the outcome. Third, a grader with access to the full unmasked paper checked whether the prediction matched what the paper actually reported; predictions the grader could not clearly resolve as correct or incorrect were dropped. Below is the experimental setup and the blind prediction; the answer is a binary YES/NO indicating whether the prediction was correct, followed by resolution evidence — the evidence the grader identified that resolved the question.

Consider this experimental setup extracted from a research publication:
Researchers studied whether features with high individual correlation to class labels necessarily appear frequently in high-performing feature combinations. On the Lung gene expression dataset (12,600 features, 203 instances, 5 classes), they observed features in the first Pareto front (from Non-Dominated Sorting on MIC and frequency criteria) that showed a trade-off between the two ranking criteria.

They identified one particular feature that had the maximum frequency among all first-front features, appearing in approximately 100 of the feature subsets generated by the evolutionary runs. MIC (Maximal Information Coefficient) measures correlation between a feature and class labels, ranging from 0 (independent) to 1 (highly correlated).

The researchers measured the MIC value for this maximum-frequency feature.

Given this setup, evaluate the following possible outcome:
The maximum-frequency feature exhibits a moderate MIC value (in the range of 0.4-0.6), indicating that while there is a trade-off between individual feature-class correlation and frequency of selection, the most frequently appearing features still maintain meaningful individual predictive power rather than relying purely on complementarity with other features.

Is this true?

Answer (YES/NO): NO